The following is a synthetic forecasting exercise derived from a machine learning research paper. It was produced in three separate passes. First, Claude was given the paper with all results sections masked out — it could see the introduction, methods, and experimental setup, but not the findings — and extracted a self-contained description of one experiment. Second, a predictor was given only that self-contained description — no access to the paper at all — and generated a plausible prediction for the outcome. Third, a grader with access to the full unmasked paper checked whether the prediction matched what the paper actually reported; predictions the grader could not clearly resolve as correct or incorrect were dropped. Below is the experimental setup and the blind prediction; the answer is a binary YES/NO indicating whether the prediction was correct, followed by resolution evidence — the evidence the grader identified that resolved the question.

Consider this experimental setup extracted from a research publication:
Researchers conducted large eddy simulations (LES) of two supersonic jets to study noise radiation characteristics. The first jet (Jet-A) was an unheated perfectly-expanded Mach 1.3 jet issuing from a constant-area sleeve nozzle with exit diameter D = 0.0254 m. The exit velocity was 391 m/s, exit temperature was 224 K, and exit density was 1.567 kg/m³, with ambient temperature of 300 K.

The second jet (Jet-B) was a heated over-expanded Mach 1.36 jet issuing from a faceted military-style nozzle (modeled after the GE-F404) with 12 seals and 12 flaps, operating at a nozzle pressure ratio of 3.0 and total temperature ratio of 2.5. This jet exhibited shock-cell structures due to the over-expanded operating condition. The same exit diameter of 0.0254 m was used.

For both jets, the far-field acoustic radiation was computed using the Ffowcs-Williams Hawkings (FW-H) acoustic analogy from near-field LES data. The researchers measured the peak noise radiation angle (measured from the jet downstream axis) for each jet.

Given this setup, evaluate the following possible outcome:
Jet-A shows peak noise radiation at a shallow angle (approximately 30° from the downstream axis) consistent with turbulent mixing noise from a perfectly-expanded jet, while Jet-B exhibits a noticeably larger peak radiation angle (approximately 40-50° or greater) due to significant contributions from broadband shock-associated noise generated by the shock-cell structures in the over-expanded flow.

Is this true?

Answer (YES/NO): NO